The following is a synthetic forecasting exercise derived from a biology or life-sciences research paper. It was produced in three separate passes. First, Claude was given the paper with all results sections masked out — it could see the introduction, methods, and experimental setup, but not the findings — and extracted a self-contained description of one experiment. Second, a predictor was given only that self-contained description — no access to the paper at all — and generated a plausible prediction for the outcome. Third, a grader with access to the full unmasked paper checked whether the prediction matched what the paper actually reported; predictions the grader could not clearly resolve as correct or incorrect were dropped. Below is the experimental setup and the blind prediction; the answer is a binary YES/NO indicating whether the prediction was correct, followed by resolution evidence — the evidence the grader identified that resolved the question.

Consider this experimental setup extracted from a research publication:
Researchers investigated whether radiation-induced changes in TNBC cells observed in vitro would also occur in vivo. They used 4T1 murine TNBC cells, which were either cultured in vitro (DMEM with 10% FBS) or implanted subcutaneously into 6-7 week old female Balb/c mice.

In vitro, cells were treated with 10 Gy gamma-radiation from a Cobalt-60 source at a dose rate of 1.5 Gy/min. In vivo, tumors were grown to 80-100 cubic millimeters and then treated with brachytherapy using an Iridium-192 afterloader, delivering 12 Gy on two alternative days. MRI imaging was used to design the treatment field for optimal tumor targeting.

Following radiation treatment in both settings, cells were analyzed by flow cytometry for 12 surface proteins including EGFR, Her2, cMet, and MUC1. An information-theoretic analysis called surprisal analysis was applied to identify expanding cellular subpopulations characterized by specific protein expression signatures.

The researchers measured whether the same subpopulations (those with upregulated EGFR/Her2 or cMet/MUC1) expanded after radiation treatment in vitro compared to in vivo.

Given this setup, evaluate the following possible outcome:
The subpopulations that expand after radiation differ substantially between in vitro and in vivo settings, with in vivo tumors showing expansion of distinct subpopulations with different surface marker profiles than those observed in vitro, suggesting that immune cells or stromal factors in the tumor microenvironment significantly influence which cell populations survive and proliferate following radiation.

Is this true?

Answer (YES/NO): NO